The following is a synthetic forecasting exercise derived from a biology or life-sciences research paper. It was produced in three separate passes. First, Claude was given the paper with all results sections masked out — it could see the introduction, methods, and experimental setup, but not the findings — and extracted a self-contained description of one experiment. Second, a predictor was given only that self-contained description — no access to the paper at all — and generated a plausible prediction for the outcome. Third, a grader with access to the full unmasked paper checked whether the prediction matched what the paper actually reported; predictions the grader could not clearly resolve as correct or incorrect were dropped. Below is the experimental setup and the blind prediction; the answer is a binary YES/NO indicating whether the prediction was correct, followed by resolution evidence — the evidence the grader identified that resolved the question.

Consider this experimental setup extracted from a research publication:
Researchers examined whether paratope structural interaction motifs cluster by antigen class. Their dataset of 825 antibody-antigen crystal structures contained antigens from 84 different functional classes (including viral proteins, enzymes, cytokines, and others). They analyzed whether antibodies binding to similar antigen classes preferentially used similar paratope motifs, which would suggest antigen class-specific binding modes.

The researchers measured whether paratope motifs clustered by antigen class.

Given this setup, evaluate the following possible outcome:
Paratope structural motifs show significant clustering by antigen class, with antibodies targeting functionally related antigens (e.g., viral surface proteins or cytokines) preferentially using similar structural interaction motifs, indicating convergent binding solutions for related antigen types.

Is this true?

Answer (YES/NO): NO